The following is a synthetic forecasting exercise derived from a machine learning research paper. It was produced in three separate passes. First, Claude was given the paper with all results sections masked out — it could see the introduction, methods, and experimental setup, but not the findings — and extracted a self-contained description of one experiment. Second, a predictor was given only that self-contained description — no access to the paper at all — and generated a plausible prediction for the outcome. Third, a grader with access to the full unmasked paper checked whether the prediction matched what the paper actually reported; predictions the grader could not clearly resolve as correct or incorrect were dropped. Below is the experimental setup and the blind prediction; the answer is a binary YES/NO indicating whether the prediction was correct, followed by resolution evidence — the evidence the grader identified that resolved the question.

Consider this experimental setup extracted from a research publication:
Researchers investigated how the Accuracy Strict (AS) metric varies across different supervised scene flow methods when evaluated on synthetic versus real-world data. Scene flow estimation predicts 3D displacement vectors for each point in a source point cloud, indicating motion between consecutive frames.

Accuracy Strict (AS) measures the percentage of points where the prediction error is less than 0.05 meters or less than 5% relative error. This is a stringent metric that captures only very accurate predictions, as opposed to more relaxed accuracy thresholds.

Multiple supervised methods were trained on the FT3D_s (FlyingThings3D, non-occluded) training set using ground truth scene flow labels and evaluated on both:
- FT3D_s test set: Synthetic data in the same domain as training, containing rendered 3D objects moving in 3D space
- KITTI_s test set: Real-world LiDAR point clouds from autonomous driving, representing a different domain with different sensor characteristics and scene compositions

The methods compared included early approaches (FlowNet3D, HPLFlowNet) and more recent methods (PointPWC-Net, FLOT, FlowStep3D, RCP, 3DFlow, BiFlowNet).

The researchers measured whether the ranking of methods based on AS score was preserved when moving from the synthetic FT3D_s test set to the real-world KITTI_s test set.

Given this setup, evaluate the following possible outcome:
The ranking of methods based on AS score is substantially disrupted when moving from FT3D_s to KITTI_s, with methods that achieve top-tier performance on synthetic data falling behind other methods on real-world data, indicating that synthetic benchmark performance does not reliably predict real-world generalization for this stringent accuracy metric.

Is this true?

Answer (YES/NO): NO